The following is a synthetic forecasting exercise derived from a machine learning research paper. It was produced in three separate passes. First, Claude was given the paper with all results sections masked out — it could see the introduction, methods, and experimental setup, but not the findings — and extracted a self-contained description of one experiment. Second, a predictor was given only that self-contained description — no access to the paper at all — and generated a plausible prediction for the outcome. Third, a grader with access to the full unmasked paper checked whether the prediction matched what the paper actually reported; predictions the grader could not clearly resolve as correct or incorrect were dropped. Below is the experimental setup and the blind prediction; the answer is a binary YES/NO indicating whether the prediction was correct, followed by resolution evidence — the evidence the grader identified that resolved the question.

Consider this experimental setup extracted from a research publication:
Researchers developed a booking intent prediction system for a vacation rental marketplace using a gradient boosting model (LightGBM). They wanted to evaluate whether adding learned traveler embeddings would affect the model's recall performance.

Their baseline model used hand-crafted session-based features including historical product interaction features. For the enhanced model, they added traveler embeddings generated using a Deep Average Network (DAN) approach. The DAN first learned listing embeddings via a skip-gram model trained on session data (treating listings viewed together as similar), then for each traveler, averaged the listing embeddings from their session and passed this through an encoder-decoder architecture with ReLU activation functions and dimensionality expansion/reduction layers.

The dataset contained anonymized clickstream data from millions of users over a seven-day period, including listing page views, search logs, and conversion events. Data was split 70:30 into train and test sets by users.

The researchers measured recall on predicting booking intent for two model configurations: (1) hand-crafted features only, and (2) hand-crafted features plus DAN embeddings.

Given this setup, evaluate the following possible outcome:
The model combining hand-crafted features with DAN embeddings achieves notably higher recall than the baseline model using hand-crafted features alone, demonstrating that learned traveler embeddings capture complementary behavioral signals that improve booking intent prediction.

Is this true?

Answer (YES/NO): NO